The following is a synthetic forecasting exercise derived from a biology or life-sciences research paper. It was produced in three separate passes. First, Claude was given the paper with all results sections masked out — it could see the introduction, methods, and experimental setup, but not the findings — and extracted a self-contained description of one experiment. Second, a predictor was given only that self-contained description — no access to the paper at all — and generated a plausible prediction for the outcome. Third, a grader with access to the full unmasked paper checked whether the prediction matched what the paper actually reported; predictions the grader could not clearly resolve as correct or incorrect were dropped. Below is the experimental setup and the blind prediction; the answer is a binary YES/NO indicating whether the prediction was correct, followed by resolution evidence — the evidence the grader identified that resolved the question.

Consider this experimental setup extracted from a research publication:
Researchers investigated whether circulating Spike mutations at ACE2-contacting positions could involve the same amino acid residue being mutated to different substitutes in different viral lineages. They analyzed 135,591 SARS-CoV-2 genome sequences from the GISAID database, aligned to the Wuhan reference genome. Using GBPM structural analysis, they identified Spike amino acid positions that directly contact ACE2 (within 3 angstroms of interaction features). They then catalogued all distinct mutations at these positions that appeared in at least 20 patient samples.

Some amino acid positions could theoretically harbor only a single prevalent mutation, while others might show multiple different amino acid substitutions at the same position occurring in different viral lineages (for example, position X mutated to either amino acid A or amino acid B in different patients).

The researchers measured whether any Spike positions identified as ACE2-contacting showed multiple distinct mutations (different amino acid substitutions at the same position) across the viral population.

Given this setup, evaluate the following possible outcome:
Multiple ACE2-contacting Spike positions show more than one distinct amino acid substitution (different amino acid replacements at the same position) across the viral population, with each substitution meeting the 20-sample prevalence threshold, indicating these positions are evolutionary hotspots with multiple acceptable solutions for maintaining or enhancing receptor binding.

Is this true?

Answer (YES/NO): NO